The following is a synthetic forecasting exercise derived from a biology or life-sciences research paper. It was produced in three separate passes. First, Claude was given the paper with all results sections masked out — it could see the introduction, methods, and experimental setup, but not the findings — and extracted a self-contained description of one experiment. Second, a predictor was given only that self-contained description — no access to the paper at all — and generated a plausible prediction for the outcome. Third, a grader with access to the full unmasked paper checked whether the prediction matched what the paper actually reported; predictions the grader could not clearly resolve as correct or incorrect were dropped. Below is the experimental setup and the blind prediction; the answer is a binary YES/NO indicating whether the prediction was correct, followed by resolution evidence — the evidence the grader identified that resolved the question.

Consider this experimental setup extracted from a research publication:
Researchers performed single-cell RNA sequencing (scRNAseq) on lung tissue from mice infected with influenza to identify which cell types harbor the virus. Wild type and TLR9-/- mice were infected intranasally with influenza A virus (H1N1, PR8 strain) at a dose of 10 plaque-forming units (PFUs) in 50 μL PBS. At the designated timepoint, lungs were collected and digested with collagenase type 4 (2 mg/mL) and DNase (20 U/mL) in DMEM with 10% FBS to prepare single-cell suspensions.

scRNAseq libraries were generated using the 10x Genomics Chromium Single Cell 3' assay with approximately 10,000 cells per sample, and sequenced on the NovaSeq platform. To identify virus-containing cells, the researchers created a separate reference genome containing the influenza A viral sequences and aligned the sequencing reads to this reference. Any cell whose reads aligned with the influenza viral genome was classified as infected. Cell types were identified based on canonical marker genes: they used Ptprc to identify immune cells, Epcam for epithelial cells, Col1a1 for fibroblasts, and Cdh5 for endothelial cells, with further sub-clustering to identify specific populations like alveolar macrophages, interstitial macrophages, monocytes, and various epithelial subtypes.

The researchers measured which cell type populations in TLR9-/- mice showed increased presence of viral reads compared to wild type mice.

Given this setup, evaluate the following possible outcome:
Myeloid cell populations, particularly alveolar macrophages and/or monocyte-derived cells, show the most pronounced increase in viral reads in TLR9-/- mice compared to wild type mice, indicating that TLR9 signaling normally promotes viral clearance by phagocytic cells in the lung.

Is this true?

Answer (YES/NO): YES